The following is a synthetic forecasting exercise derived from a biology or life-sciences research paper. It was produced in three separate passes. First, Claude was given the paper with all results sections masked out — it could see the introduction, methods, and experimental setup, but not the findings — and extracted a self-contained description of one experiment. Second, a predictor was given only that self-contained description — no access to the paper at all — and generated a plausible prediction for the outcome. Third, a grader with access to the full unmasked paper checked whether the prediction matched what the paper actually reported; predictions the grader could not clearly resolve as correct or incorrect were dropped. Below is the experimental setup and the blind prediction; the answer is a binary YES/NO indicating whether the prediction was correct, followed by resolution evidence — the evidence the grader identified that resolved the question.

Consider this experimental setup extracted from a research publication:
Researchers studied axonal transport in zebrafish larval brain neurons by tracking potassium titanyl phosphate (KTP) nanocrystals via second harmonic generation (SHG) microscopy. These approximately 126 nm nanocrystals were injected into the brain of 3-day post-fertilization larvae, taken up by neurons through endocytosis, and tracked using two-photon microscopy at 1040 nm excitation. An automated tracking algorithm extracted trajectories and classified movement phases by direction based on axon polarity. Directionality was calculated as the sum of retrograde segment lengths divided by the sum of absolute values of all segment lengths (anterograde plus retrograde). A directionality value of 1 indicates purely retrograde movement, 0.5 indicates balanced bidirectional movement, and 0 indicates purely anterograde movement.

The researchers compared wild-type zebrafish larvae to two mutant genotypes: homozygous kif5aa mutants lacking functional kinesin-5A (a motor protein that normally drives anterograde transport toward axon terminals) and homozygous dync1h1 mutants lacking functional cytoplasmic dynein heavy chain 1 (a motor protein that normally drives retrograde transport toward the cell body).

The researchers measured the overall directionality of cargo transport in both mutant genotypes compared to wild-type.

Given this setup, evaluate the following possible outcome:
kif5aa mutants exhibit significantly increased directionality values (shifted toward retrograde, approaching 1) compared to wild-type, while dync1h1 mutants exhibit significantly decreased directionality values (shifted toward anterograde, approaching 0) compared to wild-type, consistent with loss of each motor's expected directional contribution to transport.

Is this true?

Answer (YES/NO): NO